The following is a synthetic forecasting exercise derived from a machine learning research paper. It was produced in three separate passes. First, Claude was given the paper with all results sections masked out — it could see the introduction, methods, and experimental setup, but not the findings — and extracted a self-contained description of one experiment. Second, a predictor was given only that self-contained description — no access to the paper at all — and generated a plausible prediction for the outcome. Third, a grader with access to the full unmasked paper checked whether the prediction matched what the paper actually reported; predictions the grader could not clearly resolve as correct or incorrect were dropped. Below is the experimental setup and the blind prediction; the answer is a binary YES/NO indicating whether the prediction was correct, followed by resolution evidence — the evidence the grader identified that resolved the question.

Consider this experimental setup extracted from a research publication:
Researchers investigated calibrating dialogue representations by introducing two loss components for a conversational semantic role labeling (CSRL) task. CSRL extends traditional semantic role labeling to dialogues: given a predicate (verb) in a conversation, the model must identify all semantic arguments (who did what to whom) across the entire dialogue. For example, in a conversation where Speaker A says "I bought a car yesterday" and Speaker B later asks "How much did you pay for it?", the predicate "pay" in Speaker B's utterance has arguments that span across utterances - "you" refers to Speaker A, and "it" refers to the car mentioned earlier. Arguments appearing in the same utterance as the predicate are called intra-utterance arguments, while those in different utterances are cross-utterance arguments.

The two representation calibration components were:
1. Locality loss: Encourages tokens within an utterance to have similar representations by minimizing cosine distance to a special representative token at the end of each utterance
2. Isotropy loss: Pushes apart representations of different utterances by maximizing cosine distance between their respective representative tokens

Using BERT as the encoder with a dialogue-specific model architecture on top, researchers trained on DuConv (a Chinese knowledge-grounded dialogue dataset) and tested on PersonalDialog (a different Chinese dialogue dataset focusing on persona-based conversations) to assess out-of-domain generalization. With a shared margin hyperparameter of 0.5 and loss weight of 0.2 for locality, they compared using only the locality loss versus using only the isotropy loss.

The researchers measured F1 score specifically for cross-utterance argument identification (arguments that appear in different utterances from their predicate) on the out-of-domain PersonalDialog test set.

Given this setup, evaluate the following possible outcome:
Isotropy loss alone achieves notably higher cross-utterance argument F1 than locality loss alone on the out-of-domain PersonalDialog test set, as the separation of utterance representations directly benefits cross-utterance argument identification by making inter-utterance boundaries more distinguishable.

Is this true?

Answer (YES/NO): NO